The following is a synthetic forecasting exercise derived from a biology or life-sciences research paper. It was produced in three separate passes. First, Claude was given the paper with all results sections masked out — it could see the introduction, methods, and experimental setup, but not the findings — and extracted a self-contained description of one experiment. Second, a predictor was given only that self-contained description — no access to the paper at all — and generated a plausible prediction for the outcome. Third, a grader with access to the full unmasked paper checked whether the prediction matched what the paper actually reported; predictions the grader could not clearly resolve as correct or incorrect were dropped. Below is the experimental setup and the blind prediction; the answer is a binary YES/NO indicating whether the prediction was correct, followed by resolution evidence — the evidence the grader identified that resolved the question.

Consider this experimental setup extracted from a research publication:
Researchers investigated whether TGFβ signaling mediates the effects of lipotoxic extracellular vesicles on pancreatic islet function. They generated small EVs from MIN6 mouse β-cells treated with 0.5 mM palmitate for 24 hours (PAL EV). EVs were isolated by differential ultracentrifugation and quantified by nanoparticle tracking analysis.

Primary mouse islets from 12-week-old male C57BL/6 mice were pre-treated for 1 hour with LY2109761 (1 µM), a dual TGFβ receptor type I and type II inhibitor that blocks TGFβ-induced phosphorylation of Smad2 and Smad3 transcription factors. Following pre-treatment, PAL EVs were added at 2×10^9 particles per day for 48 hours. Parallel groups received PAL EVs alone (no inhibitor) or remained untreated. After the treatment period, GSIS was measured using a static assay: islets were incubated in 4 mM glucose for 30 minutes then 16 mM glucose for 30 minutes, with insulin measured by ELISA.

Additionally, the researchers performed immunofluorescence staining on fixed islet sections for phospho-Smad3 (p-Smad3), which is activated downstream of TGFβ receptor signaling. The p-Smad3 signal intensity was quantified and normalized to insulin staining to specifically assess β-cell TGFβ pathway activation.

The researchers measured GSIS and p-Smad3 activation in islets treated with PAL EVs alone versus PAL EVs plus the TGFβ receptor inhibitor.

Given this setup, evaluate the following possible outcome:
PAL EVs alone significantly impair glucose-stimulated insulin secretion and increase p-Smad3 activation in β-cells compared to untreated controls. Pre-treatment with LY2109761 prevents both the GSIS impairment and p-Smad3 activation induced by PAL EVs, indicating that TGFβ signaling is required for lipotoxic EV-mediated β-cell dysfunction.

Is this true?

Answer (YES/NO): YES